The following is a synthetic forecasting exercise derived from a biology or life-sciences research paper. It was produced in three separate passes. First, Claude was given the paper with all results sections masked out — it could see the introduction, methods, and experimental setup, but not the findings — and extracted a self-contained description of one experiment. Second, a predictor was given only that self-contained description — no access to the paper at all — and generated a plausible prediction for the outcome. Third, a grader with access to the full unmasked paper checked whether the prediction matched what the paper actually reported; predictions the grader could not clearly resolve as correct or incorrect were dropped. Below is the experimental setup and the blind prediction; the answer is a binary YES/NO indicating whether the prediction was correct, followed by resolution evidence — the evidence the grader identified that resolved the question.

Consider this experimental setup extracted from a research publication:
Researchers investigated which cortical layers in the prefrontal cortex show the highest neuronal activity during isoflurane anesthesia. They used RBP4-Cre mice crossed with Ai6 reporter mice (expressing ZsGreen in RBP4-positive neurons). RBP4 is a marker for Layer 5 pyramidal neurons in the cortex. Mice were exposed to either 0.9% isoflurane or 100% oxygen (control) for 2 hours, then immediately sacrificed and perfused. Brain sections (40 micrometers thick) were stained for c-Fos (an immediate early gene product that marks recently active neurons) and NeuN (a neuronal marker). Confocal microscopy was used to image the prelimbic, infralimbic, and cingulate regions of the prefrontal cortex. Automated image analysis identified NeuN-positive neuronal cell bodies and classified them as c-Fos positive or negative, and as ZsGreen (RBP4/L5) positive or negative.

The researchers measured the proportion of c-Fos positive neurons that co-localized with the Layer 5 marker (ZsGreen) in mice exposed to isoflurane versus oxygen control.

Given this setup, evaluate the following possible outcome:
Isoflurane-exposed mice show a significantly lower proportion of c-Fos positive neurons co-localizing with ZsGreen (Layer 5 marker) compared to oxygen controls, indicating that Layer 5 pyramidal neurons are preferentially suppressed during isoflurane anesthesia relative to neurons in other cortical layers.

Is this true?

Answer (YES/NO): NO